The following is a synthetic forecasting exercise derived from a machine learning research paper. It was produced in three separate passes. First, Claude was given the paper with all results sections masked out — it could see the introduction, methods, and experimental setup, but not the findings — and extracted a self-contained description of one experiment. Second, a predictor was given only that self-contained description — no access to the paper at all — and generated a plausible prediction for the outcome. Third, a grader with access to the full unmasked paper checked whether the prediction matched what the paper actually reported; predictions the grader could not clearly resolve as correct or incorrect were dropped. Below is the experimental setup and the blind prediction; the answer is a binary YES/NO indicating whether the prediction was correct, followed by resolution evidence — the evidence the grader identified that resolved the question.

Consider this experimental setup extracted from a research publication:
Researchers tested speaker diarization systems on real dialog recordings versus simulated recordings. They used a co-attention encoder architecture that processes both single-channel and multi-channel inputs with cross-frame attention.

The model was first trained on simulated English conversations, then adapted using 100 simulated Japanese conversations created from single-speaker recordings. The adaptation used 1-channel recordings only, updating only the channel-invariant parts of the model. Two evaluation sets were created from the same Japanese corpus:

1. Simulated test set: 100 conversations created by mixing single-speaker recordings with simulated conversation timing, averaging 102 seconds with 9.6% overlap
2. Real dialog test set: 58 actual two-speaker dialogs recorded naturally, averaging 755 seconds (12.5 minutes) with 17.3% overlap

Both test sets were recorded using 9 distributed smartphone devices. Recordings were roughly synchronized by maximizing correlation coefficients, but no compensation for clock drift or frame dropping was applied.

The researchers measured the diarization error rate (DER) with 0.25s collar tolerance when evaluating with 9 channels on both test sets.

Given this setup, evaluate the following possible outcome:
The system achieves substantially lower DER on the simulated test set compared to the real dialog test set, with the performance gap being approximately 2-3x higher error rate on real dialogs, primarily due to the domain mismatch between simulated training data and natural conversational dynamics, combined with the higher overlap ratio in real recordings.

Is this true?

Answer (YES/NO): NO